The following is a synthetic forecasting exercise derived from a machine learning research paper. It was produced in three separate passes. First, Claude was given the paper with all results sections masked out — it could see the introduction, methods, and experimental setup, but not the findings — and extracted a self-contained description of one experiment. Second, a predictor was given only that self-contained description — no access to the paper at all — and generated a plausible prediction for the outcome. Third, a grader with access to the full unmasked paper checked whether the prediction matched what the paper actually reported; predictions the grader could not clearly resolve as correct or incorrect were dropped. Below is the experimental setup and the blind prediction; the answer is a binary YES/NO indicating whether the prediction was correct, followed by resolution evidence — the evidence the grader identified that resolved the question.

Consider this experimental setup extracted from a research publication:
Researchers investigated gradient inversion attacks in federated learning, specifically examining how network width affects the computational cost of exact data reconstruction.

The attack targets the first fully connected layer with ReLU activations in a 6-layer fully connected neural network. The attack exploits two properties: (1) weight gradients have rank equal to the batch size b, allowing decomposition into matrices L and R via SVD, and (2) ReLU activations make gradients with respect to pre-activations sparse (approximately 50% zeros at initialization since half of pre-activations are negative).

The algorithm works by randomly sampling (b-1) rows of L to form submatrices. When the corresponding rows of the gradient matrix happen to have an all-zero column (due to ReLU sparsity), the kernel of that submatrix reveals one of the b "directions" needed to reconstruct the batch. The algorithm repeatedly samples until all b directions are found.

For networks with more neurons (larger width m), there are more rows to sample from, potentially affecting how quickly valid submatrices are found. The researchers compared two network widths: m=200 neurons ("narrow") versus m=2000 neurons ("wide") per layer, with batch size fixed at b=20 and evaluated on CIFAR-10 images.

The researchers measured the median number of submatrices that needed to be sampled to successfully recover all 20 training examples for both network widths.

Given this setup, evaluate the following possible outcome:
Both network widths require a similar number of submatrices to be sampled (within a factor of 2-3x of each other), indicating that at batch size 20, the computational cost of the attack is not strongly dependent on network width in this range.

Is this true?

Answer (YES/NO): NO